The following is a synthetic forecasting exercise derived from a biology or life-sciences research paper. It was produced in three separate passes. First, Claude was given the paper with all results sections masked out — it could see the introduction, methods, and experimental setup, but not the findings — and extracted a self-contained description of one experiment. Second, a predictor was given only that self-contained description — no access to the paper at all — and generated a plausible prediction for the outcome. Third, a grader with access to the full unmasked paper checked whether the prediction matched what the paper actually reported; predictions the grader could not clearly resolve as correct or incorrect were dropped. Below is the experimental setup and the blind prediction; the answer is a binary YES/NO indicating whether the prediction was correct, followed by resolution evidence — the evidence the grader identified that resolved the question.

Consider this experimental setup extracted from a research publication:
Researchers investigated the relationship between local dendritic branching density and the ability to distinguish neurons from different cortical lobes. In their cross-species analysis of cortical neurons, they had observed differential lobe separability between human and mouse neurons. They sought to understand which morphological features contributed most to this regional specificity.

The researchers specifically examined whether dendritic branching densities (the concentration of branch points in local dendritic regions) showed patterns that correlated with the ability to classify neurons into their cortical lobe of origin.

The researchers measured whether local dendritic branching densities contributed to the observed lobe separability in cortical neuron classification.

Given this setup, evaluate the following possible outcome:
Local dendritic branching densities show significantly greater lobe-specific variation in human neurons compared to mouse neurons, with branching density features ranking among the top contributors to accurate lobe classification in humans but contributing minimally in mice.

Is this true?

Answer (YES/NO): NO